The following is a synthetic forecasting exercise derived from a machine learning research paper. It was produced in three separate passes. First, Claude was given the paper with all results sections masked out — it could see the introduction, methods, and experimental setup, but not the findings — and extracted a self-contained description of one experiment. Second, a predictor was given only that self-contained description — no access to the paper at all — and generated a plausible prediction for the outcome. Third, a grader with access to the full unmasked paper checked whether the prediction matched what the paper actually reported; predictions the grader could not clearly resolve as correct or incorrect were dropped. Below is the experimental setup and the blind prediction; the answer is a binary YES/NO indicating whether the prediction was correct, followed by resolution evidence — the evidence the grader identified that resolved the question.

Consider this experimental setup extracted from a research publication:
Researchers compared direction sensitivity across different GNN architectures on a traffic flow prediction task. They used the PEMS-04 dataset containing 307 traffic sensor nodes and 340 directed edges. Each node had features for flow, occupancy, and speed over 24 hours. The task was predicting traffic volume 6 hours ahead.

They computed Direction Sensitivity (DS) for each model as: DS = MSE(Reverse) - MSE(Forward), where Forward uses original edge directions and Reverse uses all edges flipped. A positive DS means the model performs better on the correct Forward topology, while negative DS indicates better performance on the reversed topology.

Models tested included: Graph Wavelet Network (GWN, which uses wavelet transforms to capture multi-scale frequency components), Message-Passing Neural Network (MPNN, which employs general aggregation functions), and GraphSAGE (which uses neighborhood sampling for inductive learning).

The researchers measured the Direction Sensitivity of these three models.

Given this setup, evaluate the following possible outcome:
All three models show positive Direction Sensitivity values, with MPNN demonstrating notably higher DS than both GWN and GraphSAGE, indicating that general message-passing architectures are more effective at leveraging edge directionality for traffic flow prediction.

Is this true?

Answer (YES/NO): NO